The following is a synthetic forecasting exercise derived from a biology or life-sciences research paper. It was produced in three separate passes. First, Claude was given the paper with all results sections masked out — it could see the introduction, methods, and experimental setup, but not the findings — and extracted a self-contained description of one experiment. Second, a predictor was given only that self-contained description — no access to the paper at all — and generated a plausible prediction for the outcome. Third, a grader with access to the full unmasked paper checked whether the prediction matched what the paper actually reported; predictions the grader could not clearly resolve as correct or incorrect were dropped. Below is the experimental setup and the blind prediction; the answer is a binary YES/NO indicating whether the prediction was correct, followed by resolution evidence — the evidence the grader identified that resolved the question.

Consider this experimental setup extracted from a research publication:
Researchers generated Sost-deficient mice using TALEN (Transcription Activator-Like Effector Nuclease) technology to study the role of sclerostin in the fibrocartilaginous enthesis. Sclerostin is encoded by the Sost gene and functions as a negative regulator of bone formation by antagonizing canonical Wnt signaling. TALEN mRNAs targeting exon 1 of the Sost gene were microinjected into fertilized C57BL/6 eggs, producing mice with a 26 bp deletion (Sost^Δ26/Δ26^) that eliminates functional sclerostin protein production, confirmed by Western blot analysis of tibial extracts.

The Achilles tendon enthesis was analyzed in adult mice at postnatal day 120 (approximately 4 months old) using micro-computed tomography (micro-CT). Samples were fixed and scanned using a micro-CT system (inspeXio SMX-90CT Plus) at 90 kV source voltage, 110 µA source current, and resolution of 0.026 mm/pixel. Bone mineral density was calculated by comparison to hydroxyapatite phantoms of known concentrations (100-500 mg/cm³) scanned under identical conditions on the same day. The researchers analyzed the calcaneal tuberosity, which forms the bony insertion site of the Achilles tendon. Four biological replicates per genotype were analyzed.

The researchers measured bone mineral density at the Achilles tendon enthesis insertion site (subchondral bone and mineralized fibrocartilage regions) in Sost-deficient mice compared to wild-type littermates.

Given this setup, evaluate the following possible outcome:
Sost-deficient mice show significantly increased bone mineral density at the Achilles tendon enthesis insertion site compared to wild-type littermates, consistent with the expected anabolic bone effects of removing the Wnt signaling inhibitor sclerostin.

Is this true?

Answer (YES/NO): YES